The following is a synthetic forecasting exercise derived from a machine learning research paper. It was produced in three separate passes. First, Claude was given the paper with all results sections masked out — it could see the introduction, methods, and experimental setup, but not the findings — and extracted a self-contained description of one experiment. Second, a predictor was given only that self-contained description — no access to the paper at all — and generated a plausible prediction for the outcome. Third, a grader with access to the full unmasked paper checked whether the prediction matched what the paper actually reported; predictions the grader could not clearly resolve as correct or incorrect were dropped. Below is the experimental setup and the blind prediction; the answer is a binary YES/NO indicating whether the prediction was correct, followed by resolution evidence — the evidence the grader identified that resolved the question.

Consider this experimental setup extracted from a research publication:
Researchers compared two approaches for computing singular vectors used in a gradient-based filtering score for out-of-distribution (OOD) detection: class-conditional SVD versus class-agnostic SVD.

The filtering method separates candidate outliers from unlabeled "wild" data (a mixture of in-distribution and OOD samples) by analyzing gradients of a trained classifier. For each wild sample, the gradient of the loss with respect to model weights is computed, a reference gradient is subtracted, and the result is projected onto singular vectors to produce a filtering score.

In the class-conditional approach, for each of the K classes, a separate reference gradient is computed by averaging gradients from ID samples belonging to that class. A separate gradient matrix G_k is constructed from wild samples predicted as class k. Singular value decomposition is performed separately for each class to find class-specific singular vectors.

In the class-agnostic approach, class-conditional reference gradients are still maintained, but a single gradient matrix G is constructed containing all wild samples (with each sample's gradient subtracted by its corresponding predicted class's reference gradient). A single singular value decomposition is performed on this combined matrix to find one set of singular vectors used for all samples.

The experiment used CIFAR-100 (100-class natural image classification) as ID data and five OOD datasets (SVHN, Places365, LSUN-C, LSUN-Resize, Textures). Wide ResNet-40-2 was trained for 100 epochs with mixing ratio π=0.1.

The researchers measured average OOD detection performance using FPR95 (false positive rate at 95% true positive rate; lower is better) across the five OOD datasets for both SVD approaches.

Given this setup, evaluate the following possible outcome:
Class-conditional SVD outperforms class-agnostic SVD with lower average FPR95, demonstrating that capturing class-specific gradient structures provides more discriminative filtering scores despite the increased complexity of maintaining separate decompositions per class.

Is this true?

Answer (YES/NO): NO